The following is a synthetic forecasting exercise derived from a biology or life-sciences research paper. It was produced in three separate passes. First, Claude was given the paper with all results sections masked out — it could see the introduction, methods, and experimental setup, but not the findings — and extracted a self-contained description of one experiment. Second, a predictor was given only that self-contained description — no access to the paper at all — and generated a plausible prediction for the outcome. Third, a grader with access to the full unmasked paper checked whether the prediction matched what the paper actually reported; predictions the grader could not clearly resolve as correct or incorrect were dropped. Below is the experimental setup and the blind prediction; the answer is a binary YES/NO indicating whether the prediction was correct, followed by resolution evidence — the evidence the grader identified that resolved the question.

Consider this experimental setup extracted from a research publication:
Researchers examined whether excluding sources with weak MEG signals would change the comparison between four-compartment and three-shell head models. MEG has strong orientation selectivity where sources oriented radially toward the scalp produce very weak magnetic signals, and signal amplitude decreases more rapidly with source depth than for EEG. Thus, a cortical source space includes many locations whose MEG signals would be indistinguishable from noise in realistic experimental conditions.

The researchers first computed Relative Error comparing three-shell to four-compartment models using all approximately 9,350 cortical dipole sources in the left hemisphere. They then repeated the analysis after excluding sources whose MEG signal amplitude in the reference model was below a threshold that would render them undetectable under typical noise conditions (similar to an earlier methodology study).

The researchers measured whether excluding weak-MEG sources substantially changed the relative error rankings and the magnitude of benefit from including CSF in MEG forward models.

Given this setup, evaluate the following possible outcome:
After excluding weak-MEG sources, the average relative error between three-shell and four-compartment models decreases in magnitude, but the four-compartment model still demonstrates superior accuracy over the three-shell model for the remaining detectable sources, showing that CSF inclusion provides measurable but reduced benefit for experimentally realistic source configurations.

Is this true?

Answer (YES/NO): NO